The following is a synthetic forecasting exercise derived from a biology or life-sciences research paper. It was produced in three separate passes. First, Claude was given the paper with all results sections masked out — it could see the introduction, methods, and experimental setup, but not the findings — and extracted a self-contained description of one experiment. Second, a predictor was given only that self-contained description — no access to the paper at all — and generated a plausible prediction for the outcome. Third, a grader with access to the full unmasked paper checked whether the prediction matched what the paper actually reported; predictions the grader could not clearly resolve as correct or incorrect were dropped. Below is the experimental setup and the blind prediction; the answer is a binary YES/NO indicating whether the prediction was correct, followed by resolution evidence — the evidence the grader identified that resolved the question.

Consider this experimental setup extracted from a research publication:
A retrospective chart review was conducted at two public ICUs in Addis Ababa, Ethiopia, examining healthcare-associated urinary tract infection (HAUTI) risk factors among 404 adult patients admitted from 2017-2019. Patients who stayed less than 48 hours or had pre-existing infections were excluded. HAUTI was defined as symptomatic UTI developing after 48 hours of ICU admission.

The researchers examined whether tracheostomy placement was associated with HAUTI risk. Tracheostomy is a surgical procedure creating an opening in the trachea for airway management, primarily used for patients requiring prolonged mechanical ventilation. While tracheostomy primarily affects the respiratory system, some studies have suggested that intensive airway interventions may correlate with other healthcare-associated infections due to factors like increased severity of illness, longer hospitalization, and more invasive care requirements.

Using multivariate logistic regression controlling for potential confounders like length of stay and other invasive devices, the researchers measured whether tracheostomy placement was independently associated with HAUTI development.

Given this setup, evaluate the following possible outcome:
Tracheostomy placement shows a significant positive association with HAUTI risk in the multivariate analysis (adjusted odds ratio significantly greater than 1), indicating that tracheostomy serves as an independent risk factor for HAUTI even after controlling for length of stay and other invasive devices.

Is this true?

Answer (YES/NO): YES